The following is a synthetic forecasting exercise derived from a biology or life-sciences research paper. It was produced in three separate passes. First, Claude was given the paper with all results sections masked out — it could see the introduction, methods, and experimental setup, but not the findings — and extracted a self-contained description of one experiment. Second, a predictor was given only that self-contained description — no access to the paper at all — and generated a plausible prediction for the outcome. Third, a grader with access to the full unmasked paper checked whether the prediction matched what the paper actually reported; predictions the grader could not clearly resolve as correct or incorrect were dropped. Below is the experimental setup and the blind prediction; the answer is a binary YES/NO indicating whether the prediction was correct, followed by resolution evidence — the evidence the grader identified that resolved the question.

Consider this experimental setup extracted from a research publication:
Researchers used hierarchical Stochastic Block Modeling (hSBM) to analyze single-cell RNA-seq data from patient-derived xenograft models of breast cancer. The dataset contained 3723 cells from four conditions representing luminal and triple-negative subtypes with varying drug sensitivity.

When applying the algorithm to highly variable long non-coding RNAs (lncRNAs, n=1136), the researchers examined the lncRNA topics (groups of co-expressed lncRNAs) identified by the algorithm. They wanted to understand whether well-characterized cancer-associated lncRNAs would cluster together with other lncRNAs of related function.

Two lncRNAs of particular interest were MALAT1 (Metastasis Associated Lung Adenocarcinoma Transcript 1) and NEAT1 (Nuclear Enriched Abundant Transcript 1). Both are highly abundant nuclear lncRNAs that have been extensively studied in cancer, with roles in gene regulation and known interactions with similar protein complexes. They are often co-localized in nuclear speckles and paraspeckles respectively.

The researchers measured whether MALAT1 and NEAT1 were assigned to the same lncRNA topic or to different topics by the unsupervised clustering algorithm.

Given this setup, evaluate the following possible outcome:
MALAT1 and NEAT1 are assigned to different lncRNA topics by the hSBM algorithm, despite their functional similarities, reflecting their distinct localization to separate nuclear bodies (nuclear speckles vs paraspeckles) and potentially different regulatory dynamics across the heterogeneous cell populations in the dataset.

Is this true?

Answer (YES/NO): NO